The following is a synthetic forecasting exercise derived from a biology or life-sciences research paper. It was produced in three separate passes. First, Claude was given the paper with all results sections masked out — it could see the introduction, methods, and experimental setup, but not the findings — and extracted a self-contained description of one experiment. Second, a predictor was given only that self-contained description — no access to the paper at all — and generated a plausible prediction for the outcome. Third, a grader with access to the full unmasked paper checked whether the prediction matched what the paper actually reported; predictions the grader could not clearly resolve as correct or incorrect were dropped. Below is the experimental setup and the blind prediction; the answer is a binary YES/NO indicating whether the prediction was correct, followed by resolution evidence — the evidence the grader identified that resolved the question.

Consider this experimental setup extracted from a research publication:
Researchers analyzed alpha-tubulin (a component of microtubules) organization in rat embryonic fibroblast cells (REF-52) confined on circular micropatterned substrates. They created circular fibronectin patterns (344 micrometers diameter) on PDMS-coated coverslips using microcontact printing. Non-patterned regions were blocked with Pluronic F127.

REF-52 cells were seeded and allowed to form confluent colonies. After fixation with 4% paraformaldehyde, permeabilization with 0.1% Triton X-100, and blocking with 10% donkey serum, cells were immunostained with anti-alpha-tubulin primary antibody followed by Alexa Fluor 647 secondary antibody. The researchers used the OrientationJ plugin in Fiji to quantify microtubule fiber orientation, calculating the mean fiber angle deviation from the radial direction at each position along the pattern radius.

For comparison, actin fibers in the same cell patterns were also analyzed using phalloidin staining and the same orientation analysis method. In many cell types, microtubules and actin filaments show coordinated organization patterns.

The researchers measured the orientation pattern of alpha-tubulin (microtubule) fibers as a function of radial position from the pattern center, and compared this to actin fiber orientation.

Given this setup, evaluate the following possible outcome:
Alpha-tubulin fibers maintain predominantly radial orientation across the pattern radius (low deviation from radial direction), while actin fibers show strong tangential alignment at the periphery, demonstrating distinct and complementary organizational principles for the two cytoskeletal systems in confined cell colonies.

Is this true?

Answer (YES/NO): NO